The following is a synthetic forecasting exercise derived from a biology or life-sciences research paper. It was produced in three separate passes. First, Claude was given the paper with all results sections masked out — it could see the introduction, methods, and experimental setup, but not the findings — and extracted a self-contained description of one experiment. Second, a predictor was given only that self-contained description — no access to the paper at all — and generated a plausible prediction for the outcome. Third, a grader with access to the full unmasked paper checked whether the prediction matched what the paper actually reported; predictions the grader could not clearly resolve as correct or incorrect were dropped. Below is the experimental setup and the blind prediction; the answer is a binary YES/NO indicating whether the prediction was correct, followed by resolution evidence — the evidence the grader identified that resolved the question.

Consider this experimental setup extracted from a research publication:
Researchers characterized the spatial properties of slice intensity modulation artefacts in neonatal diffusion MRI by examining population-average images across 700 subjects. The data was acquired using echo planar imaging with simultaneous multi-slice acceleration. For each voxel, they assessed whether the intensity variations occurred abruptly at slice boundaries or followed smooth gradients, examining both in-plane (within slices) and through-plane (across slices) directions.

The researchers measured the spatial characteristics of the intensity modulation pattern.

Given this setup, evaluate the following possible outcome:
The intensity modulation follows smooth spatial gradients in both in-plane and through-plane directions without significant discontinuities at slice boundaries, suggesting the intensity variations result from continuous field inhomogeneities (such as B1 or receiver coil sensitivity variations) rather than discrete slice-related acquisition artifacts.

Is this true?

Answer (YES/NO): NO